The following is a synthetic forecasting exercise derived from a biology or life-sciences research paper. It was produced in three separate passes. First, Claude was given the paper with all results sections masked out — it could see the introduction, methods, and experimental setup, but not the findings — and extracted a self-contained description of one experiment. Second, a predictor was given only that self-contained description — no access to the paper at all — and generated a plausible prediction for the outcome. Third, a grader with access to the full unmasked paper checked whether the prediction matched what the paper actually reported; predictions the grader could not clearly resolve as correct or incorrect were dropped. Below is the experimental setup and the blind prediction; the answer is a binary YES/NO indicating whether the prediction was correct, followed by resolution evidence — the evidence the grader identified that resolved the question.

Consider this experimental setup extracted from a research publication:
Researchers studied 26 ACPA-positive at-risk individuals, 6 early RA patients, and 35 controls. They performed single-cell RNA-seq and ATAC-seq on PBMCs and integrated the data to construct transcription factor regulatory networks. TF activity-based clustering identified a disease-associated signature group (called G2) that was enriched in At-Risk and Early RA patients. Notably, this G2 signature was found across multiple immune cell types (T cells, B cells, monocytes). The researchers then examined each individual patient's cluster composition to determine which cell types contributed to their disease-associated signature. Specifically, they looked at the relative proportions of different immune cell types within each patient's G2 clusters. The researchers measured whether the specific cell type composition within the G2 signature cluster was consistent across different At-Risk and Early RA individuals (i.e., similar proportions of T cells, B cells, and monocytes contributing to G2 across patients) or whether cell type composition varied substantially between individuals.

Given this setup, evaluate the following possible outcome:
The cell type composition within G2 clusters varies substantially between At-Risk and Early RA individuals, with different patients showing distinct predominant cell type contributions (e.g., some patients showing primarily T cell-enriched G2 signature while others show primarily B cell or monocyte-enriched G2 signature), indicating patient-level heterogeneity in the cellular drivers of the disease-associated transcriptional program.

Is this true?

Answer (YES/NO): YES